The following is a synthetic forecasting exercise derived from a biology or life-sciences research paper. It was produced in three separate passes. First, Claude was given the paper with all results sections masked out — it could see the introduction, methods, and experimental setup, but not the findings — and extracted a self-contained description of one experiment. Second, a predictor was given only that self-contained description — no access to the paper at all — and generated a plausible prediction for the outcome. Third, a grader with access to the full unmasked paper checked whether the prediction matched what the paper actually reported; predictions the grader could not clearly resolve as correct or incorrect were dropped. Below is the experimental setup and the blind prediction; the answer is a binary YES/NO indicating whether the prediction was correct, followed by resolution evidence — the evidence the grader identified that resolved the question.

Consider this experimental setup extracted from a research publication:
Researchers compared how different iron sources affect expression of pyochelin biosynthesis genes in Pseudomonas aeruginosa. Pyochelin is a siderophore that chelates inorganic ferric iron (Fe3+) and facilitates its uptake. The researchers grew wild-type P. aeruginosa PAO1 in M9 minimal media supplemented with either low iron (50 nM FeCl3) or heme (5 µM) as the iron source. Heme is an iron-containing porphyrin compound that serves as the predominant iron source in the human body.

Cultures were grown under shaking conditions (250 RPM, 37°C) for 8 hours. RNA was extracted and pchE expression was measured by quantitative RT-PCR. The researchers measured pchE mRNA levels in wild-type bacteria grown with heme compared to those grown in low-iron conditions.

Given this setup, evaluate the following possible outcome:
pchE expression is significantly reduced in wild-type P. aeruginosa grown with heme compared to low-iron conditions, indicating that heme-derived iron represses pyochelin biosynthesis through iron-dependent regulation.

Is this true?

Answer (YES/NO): NO